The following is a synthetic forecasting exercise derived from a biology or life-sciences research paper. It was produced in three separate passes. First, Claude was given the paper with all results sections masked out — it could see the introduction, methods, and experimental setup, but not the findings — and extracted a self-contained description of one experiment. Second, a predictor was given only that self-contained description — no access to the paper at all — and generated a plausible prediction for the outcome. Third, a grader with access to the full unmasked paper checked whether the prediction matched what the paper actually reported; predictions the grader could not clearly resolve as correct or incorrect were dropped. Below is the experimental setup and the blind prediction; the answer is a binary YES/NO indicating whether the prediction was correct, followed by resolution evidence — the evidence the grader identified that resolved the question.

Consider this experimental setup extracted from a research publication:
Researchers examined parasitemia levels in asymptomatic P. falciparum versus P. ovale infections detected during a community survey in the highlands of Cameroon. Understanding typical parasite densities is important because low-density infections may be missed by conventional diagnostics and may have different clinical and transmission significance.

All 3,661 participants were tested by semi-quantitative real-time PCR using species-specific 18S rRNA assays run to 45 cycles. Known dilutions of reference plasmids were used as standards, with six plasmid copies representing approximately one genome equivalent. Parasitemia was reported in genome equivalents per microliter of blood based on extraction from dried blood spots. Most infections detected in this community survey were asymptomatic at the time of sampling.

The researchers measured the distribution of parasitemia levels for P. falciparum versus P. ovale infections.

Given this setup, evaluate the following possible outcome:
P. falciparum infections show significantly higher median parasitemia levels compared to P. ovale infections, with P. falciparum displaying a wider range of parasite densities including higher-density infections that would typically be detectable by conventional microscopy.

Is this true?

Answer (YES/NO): NO